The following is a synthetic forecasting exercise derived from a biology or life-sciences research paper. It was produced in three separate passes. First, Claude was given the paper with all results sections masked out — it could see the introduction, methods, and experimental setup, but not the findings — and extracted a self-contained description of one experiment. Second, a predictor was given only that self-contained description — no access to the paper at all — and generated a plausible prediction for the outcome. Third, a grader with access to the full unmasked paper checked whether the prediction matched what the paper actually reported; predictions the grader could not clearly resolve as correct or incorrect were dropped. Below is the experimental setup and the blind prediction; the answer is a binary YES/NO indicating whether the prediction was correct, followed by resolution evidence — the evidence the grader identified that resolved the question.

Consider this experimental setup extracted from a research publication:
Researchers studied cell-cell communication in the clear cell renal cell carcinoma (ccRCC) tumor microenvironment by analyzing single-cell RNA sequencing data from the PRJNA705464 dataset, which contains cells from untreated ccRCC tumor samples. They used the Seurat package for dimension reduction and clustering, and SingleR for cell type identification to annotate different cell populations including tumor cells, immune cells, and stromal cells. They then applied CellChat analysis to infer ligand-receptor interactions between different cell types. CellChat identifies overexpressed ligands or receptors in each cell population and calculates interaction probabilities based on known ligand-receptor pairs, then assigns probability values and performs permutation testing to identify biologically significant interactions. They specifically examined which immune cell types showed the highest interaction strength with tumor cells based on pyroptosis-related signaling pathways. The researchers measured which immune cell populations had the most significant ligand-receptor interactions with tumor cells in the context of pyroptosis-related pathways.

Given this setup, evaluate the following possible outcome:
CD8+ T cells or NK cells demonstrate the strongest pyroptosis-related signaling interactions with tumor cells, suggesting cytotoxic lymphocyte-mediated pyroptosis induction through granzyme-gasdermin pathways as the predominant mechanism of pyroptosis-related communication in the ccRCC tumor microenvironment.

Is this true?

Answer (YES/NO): NO